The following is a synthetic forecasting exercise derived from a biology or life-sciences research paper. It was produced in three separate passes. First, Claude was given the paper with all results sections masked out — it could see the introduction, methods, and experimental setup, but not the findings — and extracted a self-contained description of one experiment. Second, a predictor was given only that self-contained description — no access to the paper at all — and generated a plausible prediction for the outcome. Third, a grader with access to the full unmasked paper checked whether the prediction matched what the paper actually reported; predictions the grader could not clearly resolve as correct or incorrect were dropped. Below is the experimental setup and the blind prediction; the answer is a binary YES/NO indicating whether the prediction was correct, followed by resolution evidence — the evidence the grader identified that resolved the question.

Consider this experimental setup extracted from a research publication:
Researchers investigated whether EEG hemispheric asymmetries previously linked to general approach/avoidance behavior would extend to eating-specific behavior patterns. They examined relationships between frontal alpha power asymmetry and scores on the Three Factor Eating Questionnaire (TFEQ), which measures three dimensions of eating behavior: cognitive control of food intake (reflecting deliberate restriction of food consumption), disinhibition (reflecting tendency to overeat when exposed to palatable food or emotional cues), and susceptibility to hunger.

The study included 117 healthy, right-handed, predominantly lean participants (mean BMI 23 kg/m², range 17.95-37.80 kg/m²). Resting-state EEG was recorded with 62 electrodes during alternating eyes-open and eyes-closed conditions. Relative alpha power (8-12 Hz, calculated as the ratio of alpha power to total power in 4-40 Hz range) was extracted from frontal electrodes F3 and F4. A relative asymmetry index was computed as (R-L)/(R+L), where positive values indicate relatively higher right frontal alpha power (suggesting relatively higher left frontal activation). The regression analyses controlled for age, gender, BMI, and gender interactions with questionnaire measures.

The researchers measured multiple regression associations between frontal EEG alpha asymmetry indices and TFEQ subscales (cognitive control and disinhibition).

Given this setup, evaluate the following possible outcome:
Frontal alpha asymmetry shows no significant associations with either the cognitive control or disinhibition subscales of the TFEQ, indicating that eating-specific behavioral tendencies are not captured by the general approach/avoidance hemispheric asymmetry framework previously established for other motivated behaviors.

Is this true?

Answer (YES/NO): YES